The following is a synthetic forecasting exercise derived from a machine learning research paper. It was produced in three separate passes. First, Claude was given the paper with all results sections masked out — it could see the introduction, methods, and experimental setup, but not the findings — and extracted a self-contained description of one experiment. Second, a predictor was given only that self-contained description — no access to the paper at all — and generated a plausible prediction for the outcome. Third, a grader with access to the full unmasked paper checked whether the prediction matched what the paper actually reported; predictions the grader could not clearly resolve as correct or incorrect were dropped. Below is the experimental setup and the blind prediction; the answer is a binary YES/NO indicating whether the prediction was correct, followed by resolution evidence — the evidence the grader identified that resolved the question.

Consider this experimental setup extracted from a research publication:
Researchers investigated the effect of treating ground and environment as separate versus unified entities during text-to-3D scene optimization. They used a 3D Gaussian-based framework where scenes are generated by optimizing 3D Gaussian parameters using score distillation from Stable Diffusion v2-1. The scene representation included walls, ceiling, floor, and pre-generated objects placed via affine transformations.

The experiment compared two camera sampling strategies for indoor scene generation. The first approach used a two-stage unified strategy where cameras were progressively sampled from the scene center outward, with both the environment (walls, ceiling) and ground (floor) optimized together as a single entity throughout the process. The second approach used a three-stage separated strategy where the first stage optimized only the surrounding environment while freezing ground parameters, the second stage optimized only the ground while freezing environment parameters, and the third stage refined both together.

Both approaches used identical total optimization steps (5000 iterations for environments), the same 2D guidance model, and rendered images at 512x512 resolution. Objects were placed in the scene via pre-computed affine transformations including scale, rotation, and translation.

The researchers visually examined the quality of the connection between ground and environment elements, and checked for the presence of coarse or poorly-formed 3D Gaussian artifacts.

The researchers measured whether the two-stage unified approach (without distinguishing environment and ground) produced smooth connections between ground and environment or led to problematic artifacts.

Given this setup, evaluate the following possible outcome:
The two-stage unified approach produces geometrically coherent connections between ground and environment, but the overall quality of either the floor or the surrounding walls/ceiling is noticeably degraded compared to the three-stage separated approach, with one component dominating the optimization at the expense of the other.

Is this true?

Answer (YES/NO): NO